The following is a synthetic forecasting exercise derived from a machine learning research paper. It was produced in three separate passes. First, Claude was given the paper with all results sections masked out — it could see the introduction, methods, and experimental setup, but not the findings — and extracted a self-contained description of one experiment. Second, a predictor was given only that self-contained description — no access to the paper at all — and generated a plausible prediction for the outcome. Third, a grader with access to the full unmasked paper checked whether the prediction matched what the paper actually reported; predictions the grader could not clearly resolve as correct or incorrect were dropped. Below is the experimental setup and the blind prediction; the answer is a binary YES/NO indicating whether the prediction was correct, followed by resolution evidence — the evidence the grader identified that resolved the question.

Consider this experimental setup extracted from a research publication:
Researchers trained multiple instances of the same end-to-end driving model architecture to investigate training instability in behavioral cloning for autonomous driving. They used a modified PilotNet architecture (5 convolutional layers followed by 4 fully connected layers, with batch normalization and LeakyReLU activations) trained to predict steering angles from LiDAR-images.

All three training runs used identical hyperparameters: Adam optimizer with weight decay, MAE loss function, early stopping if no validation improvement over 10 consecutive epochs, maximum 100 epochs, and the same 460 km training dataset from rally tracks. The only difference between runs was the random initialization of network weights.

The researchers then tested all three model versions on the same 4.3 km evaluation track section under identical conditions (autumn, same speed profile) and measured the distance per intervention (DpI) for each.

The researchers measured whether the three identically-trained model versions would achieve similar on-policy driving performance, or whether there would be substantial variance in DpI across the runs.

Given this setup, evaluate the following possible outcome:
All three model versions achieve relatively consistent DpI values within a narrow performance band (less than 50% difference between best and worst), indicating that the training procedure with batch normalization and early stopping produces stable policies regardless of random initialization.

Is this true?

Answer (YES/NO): NO